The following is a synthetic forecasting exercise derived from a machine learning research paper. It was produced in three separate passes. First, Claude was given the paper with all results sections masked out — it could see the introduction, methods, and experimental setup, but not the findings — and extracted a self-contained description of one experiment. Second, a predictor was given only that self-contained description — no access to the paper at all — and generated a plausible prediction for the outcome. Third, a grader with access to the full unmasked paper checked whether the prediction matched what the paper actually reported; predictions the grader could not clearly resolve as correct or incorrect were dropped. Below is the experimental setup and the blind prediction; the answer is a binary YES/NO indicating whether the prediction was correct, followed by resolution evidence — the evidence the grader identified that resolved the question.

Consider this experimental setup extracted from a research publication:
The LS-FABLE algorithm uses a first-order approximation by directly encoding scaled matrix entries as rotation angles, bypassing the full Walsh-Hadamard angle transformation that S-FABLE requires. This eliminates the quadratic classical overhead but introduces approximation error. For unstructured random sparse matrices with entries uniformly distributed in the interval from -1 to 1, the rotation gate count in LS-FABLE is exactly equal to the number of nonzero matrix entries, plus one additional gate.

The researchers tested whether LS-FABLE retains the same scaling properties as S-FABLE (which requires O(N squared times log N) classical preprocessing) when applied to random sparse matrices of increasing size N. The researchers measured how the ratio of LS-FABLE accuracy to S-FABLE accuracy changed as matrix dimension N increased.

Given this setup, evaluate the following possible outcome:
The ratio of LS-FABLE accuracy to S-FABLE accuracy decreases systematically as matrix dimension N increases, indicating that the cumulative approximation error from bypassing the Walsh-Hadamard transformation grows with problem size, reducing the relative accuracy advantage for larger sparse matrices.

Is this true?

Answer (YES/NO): NO